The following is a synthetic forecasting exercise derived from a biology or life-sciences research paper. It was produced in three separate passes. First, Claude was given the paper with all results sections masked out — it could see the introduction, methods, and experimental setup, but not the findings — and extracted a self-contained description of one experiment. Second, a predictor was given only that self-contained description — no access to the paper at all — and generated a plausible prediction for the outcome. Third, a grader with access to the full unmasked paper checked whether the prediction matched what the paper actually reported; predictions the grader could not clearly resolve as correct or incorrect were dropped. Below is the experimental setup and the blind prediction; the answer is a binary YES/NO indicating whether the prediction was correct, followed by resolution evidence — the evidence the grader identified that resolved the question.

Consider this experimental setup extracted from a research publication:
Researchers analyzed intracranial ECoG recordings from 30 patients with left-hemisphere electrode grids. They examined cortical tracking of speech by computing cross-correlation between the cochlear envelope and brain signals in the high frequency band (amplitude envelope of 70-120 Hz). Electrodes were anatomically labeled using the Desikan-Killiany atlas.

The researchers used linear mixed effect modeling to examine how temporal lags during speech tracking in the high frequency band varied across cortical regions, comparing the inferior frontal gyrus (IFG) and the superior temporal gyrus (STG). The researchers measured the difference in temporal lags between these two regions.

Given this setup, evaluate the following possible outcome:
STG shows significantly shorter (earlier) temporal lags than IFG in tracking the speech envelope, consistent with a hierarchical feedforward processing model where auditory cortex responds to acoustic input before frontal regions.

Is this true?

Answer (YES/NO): NO